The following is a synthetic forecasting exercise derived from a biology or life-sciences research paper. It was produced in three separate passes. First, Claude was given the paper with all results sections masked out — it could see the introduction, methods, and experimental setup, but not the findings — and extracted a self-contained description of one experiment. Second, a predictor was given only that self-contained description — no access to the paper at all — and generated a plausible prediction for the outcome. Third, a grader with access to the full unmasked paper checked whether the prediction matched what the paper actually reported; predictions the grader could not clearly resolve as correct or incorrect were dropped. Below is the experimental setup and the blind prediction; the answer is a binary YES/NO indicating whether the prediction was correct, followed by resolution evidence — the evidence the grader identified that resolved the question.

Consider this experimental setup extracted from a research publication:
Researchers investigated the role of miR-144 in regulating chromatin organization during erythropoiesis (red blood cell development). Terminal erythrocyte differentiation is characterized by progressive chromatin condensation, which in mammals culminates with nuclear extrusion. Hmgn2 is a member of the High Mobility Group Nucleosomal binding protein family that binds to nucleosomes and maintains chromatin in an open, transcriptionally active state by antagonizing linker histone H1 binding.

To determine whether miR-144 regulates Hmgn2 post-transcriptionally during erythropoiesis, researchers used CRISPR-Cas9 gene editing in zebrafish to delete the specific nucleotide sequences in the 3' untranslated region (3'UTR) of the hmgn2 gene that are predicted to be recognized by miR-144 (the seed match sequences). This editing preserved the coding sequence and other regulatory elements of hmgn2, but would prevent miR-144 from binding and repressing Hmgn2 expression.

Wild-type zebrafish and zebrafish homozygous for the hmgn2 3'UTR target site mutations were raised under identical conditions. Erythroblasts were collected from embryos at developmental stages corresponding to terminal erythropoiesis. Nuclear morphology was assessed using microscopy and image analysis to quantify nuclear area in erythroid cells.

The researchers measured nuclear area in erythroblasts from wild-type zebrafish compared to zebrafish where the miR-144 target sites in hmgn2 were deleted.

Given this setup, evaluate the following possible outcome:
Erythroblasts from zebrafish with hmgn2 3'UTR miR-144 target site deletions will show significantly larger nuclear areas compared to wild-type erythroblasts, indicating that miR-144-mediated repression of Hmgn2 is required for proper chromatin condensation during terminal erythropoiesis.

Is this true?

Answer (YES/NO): YES